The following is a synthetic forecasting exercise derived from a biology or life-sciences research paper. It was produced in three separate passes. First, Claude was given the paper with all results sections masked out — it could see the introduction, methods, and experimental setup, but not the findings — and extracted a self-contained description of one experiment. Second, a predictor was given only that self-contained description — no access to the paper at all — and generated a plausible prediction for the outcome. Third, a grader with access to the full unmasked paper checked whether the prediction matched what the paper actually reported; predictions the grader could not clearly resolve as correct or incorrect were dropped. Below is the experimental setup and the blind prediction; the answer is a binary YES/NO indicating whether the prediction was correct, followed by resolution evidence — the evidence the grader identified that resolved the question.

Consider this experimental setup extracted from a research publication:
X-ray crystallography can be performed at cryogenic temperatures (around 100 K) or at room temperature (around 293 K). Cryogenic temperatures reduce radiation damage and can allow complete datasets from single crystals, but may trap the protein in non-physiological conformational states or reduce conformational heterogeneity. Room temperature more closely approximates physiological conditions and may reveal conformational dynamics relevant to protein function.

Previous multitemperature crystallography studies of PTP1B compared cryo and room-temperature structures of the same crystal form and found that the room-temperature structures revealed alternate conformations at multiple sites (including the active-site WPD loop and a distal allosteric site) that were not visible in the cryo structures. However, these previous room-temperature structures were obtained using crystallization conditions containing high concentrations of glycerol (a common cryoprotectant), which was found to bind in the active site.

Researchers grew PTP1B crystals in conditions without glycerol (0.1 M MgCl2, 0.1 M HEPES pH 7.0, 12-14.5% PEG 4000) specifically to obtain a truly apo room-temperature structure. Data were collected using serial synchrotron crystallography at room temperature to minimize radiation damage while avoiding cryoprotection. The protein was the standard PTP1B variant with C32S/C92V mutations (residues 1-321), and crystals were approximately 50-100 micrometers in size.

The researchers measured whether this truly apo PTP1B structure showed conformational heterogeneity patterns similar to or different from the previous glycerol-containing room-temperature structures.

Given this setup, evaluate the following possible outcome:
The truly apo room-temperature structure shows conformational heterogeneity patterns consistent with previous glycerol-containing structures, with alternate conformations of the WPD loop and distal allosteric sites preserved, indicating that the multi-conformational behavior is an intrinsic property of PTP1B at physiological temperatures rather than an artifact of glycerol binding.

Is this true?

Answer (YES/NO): NO